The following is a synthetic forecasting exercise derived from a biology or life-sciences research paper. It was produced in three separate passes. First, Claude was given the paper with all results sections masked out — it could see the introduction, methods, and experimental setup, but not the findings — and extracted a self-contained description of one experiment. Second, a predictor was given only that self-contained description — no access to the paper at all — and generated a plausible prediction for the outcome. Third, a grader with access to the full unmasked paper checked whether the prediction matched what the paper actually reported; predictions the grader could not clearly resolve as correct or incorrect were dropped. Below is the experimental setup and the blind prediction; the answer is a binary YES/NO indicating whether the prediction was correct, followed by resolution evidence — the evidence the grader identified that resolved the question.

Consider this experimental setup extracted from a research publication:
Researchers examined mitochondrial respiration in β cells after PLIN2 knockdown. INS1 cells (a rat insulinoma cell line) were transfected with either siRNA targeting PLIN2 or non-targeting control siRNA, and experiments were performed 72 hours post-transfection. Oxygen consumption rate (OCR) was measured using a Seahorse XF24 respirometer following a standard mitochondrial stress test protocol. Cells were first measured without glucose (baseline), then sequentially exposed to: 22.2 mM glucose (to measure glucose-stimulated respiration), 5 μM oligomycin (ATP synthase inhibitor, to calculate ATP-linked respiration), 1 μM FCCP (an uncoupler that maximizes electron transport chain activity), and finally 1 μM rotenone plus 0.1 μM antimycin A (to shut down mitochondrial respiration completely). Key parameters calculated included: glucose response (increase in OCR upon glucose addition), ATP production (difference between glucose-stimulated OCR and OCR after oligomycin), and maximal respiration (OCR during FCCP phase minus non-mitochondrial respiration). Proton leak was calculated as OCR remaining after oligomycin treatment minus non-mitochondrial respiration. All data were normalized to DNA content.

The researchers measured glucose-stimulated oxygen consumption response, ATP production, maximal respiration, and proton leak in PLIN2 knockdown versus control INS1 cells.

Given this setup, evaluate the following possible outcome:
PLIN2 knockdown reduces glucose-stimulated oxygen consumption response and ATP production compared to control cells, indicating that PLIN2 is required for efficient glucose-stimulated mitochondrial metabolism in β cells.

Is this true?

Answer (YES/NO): YES